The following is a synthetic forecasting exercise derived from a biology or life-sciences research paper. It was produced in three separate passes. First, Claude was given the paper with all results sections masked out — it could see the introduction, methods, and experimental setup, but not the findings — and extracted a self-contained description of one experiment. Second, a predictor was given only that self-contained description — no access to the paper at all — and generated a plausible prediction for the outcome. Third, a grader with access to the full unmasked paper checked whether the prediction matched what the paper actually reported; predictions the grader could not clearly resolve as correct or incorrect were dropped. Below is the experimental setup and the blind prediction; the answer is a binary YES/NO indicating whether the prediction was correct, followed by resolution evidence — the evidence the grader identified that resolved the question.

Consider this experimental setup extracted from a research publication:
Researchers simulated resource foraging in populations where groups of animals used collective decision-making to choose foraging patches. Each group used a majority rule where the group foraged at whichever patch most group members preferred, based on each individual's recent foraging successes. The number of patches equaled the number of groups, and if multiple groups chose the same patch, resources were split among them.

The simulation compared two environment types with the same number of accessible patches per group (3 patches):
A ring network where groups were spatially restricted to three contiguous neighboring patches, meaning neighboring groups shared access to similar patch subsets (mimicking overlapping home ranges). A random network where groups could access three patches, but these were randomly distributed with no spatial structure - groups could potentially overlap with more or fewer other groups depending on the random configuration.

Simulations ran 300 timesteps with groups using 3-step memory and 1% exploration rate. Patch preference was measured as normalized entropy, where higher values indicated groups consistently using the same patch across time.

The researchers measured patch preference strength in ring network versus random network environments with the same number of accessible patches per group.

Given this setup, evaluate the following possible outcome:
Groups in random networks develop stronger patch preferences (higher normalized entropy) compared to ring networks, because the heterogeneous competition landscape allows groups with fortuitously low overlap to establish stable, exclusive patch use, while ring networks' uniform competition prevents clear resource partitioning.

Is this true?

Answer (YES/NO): NO